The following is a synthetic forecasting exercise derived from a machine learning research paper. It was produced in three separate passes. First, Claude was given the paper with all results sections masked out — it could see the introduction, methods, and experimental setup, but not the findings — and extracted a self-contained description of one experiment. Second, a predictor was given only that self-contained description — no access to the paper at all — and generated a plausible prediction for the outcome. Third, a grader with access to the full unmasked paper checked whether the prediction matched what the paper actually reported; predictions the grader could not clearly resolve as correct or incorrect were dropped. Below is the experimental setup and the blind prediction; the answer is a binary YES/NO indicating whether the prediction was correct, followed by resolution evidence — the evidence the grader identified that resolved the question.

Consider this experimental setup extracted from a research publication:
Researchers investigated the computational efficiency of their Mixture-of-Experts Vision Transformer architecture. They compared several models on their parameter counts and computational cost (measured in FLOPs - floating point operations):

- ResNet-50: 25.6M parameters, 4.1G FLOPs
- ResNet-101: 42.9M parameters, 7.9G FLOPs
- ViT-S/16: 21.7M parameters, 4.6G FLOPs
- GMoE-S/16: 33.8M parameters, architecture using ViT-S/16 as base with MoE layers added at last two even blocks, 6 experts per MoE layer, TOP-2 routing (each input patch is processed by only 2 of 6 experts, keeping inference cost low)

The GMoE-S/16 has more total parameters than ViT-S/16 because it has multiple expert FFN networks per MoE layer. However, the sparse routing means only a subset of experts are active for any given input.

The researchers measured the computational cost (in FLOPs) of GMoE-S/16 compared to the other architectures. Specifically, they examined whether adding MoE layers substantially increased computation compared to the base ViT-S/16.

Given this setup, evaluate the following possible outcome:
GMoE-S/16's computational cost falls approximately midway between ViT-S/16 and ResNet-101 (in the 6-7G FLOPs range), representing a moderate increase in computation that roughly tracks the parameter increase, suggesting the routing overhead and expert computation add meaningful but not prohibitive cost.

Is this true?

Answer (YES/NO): NO